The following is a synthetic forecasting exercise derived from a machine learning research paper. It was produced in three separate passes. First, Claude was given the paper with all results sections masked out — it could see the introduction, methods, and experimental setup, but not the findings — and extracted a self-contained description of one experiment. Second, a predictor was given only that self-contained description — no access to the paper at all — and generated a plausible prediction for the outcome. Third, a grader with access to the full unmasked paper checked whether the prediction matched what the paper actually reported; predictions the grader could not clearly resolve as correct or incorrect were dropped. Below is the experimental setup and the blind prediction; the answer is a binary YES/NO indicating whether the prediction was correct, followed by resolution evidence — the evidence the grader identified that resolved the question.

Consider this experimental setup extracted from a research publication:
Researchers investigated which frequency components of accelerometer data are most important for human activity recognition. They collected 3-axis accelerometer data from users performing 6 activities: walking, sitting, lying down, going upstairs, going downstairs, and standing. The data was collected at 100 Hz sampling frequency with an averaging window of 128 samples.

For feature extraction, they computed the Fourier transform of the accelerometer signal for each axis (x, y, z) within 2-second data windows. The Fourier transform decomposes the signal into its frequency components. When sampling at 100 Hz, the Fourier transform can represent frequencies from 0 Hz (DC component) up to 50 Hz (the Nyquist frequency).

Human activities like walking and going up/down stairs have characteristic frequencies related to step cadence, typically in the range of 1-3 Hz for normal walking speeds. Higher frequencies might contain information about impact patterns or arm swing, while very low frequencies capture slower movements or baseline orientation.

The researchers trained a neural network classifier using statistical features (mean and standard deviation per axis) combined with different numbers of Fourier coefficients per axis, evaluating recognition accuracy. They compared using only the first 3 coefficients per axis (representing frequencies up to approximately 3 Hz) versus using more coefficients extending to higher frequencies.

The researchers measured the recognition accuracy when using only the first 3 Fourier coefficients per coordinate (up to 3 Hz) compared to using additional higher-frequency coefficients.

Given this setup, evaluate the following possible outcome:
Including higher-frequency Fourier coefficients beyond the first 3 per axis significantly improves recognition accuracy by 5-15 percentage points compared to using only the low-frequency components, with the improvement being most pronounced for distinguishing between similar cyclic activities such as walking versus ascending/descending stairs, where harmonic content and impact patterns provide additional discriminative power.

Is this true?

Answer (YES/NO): NO